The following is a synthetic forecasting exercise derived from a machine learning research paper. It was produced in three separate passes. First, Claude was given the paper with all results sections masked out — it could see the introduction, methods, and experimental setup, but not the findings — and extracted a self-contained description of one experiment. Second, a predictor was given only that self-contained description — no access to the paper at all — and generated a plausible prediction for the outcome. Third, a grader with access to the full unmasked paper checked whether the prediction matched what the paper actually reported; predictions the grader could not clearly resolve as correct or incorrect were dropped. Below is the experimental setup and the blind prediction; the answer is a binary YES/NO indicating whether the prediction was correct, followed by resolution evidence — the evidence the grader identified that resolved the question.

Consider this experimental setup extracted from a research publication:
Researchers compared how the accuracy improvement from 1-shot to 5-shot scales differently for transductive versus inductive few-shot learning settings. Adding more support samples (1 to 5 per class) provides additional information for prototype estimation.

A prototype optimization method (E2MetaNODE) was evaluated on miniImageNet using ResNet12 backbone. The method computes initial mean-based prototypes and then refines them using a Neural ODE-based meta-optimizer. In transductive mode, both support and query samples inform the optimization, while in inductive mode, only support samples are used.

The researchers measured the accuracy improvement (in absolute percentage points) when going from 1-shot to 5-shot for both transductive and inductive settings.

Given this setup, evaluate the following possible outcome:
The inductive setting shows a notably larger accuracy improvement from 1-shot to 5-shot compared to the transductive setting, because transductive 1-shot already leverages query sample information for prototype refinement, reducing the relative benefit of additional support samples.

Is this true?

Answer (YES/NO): YES